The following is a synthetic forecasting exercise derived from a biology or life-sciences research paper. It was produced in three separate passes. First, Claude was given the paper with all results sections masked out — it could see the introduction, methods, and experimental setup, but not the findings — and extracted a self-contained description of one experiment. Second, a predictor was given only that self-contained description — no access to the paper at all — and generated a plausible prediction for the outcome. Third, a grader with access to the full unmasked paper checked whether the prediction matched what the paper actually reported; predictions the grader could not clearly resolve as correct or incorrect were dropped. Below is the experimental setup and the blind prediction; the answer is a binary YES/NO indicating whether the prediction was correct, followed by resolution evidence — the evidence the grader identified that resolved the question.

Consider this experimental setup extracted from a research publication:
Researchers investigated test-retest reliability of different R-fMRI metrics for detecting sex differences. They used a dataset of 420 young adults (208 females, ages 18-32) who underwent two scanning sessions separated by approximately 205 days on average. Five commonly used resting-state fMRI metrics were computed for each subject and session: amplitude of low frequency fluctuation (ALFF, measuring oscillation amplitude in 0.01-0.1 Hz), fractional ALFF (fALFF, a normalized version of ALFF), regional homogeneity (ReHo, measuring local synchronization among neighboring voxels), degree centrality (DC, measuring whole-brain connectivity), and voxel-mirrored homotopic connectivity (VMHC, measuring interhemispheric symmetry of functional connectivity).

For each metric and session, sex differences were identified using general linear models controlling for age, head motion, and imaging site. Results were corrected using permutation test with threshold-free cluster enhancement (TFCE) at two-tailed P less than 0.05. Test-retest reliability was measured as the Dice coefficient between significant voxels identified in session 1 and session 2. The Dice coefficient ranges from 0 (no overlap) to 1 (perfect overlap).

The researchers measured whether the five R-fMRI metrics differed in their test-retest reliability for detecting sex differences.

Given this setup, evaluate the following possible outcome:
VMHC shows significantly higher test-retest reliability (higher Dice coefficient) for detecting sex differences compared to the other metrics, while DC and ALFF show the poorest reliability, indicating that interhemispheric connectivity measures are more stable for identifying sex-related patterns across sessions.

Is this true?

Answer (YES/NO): NO